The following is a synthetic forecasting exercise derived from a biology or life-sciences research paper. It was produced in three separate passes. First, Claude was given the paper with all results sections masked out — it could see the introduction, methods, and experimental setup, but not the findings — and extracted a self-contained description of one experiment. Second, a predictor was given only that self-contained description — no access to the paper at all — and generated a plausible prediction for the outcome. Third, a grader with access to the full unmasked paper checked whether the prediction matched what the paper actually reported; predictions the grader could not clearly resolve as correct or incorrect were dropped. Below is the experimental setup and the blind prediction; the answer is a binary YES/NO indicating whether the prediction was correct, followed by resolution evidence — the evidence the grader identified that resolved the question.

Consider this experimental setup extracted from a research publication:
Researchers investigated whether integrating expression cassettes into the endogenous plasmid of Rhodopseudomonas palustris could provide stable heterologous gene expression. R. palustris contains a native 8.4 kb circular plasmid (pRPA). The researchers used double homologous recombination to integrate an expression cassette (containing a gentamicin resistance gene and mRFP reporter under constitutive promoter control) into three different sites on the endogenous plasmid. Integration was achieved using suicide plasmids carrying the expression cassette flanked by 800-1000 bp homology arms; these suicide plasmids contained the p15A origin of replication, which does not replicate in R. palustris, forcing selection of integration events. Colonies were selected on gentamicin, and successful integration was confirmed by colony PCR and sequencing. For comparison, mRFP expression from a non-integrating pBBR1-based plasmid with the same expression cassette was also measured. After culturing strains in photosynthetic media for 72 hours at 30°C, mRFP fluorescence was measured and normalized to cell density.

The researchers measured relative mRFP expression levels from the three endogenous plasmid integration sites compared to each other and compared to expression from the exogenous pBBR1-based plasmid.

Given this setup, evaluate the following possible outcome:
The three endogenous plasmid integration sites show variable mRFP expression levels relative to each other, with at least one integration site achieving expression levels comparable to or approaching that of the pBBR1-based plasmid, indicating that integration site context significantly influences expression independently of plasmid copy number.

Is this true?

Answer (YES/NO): NO